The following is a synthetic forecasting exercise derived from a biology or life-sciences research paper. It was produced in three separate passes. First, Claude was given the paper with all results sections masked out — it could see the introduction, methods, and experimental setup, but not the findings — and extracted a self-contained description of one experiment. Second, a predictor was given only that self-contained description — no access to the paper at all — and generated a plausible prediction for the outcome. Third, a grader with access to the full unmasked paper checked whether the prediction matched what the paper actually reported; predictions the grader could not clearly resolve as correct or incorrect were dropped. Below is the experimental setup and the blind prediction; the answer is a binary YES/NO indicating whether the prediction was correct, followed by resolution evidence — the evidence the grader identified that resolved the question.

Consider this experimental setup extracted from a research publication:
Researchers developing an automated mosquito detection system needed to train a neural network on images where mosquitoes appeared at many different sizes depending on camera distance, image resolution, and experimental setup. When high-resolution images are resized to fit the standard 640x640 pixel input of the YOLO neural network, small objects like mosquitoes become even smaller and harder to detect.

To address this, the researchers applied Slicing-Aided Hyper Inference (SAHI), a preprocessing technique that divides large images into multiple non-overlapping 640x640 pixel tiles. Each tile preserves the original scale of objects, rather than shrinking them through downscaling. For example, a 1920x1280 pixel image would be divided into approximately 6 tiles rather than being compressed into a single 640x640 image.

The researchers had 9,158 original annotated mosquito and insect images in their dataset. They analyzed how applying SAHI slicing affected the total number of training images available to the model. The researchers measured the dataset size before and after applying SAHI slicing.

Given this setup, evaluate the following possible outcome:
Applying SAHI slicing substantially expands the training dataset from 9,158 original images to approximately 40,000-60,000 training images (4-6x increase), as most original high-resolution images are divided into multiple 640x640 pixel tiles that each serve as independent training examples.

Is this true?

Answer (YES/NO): NO